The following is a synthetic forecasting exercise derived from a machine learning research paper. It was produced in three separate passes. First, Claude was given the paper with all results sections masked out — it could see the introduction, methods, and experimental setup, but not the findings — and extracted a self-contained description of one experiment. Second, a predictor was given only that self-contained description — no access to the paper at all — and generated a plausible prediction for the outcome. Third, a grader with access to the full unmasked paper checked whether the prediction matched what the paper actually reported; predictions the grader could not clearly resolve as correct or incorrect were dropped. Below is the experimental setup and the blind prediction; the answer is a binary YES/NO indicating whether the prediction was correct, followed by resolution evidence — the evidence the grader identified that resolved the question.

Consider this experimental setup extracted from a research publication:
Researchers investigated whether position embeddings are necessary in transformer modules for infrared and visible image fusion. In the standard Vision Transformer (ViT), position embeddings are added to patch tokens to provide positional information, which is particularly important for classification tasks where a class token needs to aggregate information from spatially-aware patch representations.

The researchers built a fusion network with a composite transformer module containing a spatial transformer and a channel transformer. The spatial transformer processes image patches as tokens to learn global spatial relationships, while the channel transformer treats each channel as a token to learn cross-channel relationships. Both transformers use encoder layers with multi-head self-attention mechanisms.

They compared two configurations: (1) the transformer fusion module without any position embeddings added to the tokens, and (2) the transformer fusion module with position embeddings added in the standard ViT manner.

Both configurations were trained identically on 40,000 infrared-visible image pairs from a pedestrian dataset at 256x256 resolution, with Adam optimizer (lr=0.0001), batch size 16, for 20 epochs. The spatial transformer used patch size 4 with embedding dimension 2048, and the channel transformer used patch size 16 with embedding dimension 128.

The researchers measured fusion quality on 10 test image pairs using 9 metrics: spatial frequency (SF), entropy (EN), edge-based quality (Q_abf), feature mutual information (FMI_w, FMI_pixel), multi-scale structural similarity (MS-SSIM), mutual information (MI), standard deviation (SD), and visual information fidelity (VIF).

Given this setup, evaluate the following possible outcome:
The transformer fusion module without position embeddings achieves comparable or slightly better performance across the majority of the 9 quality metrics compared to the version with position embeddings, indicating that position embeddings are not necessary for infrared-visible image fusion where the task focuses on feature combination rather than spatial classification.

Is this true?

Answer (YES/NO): YES